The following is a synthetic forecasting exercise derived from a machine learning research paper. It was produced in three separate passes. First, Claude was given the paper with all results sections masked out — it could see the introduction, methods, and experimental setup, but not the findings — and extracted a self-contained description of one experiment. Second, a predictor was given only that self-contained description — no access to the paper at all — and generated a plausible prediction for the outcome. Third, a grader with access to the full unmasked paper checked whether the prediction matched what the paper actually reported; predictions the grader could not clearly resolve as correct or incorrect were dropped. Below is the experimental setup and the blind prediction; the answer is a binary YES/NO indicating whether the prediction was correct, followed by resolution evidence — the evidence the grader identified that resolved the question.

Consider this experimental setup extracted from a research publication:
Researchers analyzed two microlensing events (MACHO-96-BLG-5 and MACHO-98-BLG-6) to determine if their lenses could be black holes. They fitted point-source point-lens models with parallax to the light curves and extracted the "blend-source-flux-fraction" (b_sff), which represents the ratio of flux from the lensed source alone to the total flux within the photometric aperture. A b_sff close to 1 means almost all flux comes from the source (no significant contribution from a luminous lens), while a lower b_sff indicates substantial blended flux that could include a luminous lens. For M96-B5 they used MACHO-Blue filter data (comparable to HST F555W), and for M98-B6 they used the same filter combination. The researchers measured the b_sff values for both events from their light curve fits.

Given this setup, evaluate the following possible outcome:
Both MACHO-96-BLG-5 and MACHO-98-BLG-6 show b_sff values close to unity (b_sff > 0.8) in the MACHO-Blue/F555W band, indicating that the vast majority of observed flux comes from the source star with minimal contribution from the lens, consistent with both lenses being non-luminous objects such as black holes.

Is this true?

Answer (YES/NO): NO